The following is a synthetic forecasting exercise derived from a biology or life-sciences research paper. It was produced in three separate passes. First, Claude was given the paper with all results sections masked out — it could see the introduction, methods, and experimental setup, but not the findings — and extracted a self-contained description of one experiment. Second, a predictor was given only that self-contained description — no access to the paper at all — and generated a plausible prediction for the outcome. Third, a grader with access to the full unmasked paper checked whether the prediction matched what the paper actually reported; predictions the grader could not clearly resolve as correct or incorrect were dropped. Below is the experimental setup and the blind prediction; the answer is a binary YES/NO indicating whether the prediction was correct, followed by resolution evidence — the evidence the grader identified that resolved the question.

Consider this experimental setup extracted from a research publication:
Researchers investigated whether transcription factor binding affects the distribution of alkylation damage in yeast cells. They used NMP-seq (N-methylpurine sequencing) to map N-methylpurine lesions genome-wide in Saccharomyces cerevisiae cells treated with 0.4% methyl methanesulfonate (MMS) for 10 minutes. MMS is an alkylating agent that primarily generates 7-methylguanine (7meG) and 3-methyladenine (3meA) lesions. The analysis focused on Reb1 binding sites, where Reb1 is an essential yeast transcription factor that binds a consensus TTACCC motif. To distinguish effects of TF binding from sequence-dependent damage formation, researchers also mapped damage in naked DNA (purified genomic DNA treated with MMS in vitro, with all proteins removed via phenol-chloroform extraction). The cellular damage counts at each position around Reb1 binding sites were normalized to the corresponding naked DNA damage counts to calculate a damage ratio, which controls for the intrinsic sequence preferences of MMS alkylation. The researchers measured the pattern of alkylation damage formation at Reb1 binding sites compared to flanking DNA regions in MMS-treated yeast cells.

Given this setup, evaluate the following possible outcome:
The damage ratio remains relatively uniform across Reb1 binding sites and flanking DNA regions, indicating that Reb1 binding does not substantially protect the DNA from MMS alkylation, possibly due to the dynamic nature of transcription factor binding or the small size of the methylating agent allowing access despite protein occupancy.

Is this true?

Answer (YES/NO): NO